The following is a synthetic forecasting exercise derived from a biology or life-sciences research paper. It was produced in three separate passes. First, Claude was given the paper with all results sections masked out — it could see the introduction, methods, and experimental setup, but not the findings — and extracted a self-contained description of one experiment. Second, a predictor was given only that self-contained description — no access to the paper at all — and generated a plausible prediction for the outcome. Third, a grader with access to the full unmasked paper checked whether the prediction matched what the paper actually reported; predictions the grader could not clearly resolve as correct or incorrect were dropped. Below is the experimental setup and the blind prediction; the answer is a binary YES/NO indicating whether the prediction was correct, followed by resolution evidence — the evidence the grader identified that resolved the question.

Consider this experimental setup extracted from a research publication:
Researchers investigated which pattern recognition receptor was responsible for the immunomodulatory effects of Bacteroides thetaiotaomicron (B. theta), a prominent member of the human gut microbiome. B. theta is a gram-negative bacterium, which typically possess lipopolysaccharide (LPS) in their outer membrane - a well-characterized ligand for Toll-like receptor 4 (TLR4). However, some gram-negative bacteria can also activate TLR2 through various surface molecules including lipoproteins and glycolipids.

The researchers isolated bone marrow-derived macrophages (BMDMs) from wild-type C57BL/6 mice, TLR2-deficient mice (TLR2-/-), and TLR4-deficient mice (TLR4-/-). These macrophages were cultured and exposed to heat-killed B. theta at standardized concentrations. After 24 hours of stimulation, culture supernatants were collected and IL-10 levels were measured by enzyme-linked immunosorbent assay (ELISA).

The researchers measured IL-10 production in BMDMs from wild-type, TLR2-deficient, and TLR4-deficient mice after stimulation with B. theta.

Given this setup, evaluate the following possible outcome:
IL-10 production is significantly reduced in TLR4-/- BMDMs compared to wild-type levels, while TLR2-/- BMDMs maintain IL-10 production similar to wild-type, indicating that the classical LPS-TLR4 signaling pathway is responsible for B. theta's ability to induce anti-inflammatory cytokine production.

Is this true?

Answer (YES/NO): NO